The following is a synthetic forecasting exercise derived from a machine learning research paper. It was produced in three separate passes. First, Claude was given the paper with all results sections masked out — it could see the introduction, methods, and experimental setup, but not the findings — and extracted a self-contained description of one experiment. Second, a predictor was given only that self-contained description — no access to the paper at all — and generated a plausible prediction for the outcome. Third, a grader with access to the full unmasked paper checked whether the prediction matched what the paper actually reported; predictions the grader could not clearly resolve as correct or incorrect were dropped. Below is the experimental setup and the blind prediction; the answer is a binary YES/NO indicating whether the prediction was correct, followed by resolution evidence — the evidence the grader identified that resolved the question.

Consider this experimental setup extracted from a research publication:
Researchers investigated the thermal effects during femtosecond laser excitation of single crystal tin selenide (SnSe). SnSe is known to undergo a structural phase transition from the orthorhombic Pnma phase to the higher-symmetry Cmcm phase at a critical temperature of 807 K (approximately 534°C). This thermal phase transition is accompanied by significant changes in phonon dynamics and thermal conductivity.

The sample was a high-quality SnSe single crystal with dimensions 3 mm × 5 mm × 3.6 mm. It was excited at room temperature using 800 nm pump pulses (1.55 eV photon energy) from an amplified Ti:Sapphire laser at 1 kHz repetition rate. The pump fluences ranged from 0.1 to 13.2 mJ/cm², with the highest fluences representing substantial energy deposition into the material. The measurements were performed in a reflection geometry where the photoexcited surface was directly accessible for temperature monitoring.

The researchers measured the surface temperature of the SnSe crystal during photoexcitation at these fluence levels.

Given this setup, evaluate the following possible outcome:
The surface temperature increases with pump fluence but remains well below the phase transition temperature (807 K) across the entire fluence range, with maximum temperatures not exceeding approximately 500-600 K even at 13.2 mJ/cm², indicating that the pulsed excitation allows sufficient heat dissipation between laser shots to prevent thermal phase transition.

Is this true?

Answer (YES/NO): NO